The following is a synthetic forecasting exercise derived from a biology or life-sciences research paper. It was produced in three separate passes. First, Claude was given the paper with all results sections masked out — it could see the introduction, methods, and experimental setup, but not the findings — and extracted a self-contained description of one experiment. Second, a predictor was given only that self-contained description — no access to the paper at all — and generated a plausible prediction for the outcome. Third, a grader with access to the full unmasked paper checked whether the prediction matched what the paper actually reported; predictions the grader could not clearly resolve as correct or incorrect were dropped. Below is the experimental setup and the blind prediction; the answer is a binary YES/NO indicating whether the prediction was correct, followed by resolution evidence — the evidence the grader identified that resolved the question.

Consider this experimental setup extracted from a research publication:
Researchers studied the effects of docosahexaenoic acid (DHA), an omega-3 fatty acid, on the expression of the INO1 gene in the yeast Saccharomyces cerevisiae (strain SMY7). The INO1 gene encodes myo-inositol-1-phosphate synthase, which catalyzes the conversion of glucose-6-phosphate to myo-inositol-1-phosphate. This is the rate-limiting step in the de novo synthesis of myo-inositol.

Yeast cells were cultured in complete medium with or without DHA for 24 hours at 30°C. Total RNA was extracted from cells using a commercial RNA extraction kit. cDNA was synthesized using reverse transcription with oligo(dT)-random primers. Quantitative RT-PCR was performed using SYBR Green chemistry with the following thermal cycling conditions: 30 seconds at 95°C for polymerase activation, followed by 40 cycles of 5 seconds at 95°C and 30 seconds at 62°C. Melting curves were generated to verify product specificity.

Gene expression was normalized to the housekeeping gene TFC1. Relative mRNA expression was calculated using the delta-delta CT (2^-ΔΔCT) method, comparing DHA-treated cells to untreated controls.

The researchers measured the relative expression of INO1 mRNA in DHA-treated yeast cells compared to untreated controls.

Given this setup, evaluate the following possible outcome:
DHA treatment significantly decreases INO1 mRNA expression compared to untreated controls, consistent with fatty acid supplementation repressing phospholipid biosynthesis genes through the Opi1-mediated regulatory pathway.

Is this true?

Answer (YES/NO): NO